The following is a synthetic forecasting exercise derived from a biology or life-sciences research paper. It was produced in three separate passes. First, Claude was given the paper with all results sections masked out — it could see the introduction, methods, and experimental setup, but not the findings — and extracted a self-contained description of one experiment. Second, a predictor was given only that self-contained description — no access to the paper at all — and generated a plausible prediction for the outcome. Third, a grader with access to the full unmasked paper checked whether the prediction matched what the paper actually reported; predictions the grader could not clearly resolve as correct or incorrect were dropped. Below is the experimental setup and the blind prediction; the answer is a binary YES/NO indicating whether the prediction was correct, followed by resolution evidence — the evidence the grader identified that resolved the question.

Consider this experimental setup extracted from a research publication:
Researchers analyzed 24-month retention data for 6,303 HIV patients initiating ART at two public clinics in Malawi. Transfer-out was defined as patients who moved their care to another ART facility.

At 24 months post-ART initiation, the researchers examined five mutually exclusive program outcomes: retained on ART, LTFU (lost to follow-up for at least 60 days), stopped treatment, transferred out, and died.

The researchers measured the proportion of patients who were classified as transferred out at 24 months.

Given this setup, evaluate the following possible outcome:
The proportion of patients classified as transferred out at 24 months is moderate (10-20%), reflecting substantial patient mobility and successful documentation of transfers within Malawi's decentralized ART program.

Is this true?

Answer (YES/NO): YES